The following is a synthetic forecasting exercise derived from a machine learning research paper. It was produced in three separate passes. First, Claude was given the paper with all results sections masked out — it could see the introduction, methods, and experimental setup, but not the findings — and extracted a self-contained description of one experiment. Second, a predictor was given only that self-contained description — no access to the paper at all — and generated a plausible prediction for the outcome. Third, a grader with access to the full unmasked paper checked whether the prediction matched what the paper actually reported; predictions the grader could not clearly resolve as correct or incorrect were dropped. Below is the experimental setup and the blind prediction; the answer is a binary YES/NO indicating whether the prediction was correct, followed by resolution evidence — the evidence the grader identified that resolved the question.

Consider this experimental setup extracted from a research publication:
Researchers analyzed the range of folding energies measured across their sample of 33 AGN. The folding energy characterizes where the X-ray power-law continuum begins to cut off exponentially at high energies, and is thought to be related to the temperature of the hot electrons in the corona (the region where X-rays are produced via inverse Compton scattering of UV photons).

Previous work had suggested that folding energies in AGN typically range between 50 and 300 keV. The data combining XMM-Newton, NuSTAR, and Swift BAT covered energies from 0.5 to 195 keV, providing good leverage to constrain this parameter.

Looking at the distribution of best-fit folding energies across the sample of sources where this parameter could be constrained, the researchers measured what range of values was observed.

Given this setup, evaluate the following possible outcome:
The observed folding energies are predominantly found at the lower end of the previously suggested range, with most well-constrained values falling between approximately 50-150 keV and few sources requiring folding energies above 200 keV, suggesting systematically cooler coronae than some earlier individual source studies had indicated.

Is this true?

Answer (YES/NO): NO